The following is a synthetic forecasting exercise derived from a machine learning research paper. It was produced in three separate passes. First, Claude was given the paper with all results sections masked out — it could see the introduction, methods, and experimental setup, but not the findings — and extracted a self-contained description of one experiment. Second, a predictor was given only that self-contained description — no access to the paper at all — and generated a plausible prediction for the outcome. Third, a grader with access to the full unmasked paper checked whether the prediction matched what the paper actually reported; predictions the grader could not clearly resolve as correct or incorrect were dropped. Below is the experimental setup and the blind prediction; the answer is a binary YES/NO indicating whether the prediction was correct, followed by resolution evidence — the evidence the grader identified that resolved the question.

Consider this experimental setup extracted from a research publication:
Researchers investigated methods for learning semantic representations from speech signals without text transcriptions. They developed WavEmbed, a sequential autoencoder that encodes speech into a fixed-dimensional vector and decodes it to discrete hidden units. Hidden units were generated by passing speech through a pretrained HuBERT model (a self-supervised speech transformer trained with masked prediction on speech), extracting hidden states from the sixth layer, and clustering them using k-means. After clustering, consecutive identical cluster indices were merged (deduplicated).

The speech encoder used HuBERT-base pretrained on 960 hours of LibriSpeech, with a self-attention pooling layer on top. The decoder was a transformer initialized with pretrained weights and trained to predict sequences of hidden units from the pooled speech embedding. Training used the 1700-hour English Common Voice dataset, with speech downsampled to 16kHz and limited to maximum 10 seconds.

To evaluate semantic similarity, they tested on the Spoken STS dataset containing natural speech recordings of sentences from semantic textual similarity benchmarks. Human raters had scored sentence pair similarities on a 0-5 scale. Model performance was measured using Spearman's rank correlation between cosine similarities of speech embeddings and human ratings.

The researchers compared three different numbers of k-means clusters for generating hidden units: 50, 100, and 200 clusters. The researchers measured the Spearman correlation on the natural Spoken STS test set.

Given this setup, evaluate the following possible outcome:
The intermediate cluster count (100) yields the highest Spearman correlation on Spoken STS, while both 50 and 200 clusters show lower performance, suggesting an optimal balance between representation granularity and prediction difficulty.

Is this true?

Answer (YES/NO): YES